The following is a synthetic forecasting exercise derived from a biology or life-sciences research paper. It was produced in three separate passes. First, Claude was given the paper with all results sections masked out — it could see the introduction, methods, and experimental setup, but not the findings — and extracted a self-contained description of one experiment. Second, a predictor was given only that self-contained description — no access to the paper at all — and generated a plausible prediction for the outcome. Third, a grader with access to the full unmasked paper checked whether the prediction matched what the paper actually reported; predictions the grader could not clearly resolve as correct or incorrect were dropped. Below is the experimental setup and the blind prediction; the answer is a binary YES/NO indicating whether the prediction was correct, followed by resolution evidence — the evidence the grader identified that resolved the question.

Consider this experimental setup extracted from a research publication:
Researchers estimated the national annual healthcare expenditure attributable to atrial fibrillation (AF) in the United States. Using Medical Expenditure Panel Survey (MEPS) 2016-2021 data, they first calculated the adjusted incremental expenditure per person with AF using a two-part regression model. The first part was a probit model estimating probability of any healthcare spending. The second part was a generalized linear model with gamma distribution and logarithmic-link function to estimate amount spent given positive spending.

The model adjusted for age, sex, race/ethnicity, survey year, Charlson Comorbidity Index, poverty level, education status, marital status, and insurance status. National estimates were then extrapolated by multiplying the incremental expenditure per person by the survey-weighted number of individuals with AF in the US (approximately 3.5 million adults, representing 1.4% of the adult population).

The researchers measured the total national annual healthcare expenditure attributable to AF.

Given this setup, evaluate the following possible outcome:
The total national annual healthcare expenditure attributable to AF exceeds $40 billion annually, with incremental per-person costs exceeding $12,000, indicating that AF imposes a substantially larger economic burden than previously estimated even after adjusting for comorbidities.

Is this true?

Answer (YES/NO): NO